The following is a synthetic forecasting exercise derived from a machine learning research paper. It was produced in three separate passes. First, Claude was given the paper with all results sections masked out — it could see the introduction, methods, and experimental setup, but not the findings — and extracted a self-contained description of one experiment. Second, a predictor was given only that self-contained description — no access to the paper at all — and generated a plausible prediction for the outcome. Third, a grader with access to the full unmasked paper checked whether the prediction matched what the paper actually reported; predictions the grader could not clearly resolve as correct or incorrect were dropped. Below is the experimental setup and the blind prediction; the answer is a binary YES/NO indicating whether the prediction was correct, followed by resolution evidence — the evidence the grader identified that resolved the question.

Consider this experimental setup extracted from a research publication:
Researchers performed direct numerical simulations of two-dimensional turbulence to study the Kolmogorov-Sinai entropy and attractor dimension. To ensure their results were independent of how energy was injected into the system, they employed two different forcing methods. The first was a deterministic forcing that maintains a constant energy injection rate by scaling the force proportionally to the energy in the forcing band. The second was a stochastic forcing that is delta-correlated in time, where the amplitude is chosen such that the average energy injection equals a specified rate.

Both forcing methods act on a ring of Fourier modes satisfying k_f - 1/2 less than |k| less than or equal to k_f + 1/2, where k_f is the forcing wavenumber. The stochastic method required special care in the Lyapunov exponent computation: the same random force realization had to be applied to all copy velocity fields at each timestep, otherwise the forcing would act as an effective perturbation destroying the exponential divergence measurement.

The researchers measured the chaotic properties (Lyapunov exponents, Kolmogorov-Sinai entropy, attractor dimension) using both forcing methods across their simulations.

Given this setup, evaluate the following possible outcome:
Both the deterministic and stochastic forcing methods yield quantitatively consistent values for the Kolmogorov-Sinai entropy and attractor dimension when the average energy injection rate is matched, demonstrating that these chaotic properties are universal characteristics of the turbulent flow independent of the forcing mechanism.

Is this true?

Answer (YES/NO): YES